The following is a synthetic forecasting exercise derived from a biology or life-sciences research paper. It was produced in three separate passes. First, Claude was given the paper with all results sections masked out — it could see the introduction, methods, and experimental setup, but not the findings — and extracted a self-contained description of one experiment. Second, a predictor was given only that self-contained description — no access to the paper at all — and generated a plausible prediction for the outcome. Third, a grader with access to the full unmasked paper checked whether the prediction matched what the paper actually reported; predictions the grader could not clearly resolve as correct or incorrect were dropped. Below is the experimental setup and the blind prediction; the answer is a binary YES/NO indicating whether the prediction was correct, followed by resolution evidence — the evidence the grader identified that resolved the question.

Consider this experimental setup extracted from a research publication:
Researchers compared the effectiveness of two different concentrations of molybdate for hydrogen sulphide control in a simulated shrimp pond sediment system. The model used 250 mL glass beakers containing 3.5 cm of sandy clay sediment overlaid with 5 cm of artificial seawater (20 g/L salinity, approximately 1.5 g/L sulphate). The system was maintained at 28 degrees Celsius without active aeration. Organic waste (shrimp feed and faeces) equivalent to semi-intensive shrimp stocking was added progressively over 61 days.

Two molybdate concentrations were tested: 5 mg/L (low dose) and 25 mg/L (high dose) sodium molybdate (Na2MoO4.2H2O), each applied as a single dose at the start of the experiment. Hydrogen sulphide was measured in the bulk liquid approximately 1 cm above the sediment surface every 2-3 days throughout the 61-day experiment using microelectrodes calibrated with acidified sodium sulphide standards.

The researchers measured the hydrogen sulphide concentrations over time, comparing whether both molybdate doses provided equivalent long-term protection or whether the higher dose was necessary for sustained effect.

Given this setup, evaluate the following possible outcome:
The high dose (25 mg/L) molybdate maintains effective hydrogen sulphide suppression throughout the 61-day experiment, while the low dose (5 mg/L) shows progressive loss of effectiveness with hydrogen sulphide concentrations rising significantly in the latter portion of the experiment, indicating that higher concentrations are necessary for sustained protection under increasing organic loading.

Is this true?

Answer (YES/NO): NO